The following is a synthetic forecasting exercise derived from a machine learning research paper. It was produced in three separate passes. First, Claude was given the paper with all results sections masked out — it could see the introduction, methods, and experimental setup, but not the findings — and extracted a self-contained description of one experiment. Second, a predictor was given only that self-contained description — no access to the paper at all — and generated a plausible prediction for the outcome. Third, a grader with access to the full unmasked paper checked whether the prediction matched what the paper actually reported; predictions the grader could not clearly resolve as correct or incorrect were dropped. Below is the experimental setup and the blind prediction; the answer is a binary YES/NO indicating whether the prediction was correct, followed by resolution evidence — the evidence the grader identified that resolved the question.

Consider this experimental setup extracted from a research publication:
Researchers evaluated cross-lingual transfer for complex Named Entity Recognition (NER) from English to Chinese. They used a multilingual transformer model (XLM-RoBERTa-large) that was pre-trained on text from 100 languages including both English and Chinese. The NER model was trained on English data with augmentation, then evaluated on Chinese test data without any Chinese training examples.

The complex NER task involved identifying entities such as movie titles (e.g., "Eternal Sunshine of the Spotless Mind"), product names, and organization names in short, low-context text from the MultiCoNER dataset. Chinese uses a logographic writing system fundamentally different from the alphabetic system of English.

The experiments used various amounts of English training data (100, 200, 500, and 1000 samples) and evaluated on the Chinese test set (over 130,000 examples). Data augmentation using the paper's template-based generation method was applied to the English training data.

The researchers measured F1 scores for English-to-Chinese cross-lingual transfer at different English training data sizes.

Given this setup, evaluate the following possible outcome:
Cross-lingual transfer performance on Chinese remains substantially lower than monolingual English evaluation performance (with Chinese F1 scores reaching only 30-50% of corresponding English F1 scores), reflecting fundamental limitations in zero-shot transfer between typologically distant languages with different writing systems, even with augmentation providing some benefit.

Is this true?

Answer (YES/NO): NO